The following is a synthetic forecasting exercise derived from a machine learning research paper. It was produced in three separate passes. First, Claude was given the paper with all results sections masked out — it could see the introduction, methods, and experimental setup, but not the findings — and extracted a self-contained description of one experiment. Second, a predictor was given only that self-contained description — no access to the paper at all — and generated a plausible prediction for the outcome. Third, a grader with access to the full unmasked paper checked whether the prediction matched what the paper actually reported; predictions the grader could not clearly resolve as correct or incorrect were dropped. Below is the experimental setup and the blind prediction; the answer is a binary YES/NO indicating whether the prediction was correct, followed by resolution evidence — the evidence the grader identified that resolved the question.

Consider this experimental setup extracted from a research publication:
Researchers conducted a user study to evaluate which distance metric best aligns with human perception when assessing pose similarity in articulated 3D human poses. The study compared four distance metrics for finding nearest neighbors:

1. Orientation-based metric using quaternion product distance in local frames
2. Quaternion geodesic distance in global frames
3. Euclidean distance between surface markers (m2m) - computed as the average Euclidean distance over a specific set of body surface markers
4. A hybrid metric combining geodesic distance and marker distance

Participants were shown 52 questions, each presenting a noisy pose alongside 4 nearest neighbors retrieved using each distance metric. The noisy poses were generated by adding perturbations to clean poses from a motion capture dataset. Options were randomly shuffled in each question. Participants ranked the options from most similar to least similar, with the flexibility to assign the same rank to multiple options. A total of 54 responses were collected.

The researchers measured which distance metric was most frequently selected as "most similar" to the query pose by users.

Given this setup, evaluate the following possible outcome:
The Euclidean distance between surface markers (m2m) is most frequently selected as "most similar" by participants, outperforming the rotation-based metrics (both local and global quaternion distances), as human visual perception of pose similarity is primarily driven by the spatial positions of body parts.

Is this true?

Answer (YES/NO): YES